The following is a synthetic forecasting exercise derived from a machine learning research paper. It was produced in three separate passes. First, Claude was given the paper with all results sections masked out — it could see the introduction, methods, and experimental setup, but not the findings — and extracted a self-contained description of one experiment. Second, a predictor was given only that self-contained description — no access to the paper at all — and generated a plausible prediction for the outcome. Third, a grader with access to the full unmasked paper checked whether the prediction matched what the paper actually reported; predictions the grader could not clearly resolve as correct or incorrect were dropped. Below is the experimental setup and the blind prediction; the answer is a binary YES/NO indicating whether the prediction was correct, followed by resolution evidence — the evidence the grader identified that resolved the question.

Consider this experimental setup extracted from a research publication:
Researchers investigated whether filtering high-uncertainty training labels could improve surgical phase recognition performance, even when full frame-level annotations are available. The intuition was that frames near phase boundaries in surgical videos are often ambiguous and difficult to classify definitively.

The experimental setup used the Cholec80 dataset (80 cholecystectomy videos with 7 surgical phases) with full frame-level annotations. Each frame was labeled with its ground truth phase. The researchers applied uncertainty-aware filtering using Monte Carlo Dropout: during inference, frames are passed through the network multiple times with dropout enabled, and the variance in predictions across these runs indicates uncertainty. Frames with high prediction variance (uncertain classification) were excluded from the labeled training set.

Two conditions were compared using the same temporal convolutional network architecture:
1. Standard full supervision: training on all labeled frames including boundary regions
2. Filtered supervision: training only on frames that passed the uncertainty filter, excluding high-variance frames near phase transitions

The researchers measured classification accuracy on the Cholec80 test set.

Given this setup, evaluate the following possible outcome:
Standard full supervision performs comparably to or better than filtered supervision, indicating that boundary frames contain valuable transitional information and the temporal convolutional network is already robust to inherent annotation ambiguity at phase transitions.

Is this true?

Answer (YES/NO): NO